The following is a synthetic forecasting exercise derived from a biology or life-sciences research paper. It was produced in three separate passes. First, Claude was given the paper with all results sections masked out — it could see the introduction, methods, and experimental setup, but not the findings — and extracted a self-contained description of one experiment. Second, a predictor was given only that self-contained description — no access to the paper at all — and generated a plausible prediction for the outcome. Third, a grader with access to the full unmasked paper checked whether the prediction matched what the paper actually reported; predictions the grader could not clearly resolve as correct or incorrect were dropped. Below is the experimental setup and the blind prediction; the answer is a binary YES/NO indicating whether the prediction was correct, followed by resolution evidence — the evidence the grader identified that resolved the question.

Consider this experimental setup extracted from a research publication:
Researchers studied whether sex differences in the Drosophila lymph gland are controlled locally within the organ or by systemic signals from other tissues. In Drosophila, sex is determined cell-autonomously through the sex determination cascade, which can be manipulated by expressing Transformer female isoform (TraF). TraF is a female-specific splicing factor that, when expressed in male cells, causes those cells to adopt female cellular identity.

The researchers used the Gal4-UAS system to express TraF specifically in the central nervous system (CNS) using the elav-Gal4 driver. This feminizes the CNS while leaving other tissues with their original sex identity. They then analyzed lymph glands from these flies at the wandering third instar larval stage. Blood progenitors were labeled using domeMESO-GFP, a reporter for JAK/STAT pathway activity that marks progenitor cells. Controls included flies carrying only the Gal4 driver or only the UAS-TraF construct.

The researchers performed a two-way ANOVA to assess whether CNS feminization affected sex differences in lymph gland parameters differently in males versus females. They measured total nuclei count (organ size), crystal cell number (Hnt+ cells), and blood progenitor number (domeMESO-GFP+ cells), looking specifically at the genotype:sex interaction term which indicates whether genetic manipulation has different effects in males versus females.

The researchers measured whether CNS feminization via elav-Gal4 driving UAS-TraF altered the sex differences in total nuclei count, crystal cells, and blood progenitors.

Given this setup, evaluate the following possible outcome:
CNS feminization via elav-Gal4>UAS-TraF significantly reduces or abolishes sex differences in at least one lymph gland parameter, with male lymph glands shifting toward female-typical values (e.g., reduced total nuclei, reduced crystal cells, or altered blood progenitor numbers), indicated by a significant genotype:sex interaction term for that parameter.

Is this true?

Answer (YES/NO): NO